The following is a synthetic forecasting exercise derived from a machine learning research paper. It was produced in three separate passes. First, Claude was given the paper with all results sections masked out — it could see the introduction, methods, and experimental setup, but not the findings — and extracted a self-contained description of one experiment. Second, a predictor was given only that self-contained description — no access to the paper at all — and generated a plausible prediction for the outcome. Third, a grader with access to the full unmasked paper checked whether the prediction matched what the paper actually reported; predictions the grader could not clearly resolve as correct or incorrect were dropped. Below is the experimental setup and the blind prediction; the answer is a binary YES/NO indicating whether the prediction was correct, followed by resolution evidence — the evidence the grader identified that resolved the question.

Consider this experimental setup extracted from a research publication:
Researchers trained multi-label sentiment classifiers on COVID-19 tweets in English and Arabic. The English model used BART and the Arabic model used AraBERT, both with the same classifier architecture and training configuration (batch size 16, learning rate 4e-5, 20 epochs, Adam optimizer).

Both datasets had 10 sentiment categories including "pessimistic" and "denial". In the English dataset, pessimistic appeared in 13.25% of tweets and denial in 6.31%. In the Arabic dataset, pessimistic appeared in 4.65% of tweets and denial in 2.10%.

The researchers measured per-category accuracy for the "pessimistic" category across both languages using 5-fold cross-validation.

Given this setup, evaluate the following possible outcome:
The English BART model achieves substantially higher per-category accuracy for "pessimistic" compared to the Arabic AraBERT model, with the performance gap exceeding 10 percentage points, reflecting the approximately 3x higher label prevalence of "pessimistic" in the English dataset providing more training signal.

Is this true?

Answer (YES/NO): NO